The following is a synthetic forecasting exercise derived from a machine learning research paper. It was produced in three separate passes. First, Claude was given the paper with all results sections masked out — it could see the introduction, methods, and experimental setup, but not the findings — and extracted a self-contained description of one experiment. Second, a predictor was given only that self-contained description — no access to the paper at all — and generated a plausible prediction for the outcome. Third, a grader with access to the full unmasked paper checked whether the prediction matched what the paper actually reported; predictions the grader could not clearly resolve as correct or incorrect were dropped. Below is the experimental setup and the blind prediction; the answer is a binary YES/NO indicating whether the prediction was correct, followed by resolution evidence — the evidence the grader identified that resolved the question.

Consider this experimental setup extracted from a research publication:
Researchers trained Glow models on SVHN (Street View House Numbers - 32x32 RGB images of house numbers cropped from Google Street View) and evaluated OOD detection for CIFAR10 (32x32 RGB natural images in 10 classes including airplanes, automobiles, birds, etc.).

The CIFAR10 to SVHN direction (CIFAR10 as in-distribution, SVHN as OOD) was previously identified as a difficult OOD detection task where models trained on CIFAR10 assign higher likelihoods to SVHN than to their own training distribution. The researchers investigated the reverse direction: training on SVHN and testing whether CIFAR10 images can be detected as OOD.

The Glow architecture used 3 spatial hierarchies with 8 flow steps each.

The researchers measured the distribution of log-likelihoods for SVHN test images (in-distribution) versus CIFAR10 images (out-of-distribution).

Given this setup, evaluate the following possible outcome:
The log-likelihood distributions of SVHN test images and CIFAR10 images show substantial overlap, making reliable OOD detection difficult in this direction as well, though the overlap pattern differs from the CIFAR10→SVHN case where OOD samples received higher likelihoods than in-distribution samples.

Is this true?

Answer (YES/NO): NO